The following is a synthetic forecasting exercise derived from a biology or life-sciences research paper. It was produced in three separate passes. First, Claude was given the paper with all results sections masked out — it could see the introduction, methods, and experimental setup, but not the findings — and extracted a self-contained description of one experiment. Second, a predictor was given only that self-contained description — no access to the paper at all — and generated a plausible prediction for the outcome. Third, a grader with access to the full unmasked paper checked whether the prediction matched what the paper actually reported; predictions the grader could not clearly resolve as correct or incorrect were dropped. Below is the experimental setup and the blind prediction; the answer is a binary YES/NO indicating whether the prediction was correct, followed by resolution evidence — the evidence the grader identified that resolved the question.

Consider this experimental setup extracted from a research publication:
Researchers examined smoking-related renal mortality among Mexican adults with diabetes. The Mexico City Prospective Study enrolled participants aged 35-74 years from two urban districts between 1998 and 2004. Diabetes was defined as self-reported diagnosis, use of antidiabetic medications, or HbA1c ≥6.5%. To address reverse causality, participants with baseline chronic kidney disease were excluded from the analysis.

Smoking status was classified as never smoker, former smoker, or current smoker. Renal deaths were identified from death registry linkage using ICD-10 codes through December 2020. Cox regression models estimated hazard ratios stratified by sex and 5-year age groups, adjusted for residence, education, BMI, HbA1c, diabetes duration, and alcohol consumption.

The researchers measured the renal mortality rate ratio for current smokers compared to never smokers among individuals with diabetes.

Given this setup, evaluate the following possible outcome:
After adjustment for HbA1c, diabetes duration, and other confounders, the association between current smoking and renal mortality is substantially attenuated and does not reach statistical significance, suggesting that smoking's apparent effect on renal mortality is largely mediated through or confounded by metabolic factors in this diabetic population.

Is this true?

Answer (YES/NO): NO